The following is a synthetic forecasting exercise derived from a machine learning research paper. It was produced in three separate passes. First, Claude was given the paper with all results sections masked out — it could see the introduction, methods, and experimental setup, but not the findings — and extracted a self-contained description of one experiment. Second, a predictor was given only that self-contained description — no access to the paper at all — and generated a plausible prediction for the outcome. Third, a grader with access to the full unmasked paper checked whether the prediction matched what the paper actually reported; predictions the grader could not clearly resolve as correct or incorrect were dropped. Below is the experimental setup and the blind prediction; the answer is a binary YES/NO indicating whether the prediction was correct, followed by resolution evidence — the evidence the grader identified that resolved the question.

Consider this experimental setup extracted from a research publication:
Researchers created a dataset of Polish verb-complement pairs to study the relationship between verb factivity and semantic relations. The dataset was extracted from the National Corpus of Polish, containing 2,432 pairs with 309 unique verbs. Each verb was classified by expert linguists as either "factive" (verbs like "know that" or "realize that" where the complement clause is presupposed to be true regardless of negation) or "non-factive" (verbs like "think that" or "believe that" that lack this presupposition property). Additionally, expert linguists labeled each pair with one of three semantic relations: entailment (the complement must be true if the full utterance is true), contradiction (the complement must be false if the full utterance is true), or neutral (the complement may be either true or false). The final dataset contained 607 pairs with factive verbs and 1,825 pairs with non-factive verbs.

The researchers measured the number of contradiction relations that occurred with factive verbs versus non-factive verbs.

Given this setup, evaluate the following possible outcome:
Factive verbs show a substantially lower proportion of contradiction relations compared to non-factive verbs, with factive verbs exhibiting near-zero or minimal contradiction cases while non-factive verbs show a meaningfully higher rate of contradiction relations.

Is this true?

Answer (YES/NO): YES